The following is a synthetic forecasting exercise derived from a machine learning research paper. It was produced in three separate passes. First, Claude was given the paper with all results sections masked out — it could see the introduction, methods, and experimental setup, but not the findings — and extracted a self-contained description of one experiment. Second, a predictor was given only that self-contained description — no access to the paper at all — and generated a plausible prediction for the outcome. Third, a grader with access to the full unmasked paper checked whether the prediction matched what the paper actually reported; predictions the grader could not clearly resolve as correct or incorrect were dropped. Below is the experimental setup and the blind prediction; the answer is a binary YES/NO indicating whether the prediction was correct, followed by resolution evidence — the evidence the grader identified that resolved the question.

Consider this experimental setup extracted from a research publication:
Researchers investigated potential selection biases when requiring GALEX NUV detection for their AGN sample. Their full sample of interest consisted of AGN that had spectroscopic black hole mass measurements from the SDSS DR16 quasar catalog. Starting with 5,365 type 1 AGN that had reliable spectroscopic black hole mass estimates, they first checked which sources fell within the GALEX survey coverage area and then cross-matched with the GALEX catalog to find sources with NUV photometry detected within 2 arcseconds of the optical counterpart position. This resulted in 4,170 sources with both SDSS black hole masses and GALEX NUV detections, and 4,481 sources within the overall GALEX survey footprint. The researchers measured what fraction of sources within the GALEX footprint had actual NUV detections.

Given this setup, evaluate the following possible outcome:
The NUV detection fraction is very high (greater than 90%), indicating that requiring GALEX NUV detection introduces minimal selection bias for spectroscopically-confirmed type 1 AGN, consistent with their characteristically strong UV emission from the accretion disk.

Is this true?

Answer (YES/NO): YES